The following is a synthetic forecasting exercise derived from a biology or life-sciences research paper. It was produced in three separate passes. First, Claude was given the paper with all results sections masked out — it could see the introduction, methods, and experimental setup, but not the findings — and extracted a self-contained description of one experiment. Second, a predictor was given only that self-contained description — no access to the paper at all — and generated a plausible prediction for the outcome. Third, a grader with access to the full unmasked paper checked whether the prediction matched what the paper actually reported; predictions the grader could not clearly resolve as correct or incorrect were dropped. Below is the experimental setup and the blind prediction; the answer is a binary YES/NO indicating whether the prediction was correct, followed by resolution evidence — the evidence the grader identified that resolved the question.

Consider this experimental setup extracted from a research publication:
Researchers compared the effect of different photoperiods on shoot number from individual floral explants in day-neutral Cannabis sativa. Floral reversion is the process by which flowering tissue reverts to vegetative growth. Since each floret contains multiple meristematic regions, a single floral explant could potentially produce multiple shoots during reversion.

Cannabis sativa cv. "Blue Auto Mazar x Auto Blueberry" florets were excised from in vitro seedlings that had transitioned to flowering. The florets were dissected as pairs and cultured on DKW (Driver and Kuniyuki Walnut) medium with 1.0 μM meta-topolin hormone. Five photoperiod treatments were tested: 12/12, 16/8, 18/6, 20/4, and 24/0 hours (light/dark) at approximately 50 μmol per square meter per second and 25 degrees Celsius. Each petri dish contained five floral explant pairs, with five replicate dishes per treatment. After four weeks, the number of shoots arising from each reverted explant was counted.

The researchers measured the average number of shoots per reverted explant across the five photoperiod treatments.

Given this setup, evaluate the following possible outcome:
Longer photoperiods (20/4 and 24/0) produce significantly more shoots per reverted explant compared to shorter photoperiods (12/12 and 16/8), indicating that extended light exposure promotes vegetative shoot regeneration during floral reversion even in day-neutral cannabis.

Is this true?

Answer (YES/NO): NO